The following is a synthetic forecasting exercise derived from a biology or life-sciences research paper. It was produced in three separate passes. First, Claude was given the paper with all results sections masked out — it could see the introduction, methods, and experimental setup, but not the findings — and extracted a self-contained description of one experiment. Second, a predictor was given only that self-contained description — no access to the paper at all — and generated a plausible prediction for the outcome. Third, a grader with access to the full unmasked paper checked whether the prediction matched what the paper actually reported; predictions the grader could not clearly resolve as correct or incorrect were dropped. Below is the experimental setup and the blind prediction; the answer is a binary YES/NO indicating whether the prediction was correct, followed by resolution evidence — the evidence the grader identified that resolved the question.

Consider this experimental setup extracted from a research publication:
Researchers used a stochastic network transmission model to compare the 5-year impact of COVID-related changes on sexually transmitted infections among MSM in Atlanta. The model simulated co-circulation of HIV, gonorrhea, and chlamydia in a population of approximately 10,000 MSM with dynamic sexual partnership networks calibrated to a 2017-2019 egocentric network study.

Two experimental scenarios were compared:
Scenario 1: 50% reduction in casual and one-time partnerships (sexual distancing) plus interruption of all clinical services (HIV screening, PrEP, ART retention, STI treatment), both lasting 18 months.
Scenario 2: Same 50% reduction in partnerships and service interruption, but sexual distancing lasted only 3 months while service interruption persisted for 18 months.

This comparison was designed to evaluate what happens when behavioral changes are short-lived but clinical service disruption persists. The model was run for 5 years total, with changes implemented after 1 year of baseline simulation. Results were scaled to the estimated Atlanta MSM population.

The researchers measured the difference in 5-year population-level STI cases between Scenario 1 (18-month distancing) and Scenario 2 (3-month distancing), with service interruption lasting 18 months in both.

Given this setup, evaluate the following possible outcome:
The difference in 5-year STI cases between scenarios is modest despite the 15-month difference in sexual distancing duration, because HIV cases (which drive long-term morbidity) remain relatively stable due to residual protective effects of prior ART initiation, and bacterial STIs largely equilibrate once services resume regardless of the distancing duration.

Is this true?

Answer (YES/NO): NO